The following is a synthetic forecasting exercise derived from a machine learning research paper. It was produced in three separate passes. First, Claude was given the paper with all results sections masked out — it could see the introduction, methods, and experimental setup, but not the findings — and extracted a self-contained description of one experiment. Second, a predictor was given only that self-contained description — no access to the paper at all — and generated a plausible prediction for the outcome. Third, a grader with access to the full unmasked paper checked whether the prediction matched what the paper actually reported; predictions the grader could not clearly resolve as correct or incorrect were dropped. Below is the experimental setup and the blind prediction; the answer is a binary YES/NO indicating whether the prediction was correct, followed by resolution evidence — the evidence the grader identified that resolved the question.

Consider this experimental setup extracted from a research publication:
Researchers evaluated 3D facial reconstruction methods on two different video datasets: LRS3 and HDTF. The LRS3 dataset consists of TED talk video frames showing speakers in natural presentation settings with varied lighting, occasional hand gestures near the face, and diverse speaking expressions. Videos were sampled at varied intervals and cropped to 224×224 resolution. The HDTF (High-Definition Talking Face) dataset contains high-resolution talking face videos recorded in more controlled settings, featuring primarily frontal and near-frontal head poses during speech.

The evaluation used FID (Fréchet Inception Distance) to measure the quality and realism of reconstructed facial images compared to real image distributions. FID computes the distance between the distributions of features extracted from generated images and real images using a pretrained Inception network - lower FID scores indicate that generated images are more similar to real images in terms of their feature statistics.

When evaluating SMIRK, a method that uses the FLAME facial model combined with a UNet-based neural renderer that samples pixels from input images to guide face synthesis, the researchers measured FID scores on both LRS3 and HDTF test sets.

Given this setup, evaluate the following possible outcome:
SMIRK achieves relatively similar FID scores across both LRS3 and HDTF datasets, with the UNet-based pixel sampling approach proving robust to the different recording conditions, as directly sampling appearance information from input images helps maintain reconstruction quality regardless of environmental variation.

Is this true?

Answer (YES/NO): NO